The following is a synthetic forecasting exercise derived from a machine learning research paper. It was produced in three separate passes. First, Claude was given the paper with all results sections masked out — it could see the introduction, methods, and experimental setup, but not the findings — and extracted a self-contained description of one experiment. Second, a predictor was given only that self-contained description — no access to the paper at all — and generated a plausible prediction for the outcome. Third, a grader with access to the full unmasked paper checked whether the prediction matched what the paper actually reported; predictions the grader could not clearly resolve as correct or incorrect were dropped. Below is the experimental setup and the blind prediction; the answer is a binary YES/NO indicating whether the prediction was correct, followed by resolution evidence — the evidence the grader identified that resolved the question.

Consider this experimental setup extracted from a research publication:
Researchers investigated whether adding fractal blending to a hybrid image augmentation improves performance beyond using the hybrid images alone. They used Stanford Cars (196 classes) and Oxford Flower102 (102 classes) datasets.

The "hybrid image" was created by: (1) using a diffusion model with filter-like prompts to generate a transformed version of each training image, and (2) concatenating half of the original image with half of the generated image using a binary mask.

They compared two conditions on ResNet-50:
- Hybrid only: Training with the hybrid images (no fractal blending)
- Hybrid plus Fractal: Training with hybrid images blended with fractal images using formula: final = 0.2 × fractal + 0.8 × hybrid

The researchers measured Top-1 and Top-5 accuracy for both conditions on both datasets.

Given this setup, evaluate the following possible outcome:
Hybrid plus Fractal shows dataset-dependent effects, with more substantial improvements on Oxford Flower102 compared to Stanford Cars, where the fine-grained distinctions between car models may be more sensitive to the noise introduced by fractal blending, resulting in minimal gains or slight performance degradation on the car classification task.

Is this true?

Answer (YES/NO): NO